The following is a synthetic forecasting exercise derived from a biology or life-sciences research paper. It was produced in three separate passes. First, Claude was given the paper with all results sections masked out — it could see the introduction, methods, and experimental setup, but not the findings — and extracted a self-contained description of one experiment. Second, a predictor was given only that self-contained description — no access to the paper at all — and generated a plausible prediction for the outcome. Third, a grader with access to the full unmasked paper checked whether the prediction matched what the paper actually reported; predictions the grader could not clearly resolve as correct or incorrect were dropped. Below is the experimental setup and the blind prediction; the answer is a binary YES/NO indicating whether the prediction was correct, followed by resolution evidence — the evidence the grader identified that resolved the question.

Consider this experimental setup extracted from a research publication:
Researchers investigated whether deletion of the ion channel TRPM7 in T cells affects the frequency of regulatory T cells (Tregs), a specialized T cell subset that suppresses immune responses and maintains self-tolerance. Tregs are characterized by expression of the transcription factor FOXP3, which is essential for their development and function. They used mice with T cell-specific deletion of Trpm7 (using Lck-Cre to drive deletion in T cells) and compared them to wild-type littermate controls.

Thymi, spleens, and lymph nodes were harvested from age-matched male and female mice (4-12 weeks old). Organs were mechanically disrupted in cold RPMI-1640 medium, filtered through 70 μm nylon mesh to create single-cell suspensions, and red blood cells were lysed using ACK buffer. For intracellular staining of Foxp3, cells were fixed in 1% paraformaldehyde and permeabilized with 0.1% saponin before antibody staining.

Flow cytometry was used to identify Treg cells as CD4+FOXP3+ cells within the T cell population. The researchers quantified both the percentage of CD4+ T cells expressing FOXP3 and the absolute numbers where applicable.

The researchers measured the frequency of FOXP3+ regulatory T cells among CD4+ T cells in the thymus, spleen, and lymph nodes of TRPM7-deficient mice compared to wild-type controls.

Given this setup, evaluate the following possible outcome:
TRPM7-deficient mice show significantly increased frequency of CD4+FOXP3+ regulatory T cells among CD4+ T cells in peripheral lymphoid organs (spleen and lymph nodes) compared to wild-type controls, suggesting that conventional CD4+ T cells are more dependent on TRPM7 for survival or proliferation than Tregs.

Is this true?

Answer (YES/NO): YES